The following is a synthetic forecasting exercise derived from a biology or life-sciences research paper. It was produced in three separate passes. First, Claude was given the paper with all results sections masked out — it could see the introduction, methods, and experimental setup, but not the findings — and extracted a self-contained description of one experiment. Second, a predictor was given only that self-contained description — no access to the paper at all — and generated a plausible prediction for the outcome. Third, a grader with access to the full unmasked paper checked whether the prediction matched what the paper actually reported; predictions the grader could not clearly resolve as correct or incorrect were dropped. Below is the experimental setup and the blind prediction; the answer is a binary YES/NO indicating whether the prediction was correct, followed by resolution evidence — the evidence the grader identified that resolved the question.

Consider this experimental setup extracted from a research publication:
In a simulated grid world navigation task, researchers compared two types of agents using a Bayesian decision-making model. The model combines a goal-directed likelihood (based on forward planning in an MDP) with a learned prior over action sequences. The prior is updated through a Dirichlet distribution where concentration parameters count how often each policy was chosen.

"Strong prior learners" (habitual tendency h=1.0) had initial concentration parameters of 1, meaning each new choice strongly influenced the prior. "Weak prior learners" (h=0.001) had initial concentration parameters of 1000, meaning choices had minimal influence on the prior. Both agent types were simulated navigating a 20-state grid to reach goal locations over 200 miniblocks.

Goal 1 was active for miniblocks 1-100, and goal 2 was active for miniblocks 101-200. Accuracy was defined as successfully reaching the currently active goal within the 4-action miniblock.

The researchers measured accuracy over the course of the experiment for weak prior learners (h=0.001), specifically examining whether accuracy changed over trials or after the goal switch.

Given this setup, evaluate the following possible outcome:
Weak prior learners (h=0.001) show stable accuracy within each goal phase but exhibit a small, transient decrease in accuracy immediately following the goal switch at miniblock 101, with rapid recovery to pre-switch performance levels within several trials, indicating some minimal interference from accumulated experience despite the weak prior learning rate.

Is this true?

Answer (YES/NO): NO